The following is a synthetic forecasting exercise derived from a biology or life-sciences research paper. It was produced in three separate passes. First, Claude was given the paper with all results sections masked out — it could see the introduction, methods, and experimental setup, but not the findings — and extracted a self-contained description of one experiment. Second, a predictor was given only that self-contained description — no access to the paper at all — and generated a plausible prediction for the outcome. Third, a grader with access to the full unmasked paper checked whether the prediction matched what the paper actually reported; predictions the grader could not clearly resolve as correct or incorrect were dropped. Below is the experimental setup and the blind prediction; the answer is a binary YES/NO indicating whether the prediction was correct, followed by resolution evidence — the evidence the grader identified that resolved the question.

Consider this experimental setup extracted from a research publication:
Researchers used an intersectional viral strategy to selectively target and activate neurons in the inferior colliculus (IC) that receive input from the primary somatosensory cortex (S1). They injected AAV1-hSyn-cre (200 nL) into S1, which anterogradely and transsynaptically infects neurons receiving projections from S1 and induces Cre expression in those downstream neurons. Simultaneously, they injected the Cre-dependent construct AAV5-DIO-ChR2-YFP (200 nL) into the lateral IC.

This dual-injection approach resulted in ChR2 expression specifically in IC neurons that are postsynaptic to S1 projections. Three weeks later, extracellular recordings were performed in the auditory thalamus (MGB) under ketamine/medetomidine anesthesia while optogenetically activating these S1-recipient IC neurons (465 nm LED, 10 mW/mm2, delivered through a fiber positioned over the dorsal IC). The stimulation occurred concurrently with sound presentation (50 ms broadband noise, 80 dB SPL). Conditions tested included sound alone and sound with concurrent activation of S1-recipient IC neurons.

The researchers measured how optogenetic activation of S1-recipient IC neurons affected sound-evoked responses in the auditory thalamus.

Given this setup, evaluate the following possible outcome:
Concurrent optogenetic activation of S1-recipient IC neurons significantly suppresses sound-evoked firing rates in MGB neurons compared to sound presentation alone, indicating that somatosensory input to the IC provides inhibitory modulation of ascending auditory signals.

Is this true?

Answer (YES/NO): YES